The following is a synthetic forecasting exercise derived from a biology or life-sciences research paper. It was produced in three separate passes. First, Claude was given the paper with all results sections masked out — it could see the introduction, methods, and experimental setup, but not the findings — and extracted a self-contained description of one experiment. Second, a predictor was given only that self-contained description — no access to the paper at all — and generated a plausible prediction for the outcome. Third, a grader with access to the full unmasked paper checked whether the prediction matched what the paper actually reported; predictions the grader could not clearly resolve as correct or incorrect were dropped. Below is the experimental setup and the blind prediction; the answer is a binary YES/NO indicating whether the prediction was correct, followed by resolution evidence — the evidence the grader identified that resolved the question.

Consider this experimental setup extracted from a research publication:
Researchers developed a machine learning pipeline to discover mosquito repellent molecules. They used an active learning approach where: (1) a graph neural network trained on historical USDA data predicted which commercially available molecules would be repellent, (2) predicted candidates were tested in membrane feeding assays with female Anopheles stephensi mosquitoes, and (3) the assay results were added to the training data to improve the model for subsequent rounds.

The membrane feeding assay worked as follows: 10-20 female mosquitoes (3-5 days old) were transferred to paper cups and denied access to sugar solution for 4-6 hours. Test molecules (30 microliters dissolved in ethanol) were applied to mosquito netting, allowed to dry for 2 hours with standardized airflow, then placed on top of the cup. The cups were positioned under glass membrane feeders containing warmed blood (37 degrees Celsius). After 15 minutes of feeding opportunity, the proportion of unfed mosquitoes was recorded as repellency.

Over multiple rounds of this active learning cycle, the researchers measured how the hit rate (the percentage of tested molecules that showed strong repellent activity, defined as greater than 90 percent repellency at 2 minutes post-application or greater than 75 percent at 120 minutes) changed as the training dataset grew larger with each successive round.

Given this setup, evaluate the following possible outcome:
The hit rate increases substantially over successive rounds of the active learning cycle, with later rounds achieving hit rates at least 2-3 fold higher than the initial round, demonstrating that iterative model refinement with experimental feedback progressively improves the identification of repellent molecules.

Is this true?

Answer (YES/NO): NO